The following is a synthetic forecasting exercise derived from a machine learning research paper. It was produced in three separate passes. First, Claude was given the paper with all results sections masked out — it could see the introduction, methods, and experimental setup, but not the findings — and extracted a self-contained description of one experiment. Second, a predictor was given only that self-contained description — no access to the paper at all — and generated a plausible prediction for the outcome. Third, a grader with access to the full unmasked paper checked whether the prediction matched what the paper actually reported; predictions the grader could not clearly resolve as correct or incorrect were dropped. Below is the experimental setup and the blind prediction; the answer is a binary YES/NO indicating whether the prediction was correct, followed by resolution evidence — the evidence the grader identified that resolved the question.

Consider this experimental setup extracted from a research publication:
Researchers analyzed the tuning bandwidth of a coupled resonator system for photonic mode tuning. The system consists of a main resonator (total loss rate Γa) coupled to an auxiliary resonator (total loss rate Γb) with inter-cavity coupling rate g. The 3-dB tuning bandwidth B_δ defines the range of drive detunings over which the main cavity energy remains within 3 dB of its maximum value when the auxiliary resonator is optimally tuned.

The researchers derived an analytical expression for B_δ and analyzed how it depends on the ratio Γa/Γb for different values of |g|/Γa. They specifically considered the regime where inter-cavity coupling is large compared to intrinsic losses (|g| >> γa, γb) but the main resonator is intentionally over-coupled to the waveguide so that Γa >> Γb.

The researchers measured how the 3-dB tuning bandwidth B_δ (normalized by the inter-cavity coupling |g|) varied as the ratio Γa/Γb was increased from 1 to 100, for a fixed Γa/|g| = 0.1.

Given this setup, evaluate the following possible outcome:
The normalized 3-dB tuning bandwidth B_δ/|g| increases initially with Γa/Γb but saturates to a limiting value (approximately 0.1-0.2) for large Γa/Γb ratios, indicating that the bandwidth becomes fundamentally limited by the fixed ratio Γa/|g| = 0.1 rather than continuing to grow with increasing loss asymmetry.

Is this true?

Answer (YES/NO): NO